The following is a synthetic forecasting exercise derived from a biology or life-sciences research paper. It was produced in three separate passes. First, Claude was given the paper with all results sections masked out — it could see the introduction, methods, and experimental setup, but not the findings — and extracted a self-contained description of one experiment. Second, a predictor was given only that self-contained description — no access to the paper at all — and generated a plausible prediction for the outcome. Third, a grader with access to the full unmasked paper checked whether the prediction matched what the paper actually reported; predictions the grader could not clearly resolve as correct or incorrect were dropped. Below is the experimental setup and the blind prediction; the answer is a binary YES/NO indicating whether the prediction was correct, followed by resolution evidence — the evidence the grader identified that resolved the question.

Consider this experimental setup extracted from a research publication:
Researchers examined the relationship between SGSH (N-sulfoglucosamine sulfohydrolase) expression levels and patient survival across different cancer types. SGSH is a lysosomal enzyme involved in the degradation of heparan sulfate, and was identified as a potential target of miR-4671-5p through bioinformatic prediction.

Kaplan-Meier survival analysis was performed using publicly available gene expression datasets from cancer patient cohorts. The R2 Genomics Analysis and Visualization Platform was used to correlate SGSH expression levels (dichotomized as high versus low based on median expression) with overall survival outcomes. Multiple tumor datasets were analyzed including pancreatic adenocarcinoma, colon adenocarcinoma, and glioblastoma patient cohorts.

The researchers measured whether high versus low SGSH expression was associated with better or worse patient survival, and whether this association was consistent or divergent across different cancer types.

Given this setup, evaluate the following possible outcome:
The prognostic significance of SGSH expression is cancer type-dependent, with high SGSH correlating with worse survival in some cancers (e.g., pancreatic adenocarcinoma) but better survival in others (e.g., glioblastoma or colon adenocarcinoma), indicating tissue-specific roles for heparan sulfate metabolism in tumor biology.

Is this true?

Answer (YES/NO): NO